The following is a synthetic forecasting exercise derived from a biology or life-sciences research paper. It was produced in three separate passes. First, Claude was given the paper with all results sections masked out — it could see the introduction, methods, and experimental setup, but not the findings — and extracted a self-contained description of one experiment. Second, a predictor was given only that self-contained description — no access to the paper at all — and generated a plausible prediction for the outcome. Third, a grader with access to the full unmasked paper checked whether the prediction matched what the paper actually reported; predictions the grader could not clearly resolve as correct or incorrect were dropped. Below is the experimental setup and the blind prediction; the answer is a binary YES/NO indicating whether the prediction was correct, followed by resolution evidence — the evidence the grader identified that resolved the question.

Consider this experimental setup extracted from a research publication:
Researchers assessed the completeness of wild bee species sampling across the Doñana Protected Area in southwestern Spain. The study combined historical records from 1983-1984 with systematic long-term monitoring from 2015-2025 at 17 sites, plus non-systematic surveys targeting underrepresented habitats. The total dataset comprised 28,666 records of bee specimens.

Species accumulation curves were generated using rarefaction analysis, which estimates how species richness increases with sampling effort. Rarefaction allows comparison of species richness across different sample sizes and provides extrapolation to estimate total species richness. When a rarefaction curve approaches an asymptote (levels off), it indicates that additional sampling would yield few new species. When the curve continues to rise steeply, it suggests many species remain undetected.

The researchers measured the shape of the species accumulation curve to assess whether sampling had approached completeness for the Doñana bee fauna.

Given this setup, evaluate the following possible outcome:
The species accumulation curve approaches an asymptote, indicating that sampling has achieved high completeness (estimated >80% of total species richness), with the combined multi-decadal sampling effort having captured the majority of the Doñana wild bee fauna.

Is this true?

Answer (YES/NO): NO